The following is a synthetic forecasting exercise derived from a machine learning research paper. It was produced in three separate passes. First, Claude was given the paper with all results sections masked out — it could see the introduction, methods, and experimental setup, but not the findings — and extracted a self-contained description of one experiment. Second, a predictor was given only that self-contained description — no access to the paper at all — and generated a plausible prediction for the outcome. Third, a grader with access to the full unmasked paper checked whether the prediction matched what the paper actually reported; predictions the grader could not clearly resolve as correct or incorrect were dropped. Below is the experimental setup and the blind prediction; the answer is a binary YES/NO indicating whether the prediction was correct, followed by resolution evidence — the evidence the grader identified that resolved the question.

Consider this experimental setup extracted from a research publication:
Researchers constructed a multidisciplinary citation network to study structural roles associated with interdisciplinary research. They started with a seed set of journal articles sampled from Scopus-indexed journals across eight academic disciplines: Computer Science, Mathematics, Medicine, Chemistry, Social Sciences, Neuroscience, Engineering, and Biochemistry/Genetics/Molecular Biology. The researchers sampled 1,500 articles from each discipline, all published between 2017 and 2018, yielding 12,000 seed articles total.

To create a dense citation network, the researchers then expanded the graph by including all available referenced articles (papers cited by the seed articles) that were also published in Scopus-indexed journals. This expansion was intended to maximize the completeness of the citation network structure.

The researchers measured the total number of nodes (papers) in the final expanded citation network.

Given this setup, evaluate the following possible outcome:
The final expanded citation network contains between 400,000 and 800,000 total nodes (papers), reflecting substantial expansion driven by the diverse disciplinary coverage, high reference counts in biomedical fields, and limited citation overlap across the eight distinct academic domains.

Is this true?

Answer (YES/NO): NO